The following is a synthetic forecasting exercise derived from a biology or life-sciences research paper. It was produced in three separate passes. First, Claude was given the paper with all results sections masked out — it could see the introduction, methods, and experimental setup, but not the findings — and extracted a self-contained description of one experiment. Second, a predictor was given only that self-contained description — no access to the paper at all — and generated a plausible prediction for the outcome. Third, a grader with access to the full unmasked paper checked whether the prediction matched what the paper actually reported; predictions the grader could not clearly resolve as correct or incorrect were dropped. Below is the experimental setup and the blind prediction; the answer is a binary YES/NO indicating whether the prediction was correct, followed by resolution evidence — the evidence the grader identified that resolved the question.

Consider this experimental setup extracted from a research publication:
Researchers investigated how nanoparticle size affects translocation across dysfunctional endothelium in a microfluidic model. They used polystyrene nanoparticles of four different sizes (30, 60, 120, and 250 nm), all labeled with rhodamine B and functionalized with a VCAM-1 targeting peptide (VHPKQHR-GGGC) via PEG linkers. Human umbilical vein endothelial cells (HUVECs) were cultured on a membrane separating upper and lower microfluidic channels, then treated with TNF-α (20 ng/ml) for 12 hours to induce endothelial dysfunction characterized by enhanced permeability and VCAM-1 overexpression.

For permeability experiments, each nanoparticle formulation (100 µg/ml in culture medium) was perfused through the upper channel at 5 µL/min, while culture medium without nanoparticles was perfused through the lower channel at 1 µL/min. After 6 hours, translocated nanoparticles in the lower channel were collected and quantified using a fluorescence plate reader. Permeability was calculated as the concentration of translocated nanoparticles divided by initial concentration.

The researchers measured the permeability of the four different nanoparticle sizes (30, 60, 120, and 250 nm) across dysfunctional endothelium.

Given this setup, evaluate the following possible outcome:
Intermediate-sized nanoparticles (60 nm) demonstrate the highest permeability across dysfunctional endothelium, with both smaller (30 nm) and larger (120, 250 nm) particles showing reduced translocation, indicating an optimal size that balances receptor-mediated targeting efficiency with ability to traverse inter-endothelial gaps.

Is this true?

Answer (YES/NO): NO